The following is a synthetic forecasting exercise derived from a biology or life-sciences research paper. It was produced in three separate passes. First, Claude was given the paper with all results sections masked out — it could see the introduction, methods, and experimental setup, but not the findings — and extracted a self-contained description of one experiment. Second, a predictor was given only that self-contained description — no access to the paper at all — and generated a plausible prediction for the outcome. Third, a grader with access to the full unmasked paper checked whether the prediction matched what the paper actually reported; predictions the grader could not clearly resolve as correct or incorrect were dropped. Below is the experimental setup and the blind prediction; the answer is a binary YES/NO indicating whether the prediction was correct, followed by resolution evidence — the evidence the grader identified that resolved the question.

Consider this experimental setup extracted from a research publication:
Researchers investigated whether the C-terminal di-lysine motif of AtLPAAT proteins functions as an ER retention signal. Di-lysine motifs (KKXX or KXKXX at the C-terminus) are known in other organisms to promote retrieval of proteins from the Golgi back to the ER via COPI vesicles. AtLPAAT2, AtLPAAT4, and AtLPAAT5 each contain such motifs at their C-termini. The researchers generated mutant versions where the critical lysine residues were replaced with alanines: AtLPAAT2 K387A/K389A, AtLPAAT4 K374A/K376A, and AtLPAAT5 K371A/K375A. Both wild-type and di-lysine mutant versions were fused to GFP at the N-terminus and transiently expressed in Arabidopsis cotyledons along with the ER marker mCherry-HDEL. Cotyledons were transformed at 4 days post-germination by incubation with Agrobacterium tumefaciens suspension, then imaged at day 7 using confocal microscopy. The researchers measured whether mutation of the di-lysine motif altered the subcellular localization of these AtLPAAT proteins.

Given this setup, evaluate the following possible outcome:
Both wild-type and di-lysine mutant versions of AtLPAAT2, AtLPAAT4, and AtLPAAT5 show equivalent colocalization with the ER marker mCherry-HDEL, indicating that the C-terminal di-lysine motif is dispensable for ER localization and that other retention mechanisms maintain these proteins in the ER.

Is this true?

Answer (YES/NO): YES